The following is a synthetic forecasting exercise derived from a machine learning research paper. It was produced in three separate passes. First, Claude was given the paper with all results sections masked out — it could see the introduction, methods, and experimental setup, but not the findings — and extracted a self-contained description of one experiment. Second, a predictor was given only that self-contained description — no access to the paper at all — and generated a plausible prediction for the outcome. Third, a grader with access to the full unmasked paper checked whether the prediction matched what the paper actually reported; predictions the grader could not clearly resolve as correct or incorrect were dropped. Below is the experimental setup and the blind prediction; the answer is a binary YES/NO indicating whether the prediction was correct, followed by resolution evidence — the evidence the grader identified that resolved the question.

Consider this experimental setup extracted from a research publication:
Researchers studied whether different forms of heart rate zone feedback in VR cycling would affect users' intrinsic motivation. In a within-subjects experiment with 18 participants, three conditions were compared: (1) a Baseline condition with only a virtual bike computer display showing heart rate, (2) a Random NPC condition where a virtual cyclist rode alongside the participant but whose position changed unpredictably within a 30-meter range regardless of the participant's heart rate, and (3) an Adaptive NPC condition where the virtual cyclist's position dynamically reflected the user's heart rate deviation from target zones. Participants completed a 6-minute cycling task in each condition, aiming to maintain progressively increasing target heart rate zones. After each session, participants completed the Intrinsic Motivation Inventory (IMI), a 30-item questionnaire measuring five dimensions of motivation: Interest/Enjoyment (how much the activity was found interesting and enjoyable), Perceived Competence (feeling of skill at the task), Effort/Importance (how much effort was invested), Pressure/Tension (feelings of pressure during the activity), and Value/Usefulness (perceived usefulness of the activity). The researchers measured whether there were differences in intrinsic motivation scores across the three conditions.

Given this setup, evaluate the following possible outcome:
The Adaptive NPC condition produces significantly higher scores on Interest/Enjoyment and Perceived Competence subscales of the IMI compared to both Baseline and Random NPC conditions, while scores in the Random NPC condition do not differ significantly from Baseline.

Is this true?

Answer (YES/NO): NO